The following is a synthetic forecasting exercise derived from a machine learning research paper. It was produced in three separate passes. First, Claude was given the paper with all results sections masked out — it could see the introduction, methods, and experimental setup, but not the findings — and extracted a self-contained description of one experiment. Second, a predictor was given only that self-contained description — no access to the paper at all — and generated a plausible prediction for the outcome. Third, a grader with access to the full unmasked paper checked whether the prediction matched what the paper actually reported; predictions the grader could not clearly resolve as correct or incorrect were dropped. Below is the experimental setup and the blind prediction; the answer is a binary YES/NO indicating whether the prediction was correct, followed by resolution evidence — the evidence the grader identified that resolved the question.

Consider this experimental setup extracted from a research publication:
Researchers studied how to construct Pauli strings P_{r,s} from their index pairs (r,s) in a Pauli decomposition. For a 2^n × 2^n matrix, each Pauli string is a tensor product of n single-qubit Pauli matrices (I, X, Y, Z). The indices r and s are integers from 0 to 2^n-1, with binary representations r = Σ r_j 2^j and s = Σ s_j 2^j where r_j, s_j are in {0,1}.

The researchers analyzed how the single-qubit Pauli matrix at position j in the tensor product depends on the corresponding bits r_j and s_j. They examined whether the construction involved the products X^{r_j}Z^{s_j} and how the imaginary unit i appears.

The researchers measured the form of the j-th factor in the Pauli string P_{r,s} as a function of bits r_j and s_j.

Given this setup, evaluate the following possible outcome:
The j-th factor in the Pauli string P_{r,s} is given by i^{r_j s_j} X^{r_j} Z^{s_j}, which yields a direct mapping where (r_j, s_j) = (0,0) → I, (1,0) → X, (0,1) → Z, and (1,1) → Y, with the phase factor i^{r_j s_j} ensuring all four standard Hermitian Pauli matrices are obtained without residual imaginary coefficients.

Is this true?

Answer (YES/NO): YES